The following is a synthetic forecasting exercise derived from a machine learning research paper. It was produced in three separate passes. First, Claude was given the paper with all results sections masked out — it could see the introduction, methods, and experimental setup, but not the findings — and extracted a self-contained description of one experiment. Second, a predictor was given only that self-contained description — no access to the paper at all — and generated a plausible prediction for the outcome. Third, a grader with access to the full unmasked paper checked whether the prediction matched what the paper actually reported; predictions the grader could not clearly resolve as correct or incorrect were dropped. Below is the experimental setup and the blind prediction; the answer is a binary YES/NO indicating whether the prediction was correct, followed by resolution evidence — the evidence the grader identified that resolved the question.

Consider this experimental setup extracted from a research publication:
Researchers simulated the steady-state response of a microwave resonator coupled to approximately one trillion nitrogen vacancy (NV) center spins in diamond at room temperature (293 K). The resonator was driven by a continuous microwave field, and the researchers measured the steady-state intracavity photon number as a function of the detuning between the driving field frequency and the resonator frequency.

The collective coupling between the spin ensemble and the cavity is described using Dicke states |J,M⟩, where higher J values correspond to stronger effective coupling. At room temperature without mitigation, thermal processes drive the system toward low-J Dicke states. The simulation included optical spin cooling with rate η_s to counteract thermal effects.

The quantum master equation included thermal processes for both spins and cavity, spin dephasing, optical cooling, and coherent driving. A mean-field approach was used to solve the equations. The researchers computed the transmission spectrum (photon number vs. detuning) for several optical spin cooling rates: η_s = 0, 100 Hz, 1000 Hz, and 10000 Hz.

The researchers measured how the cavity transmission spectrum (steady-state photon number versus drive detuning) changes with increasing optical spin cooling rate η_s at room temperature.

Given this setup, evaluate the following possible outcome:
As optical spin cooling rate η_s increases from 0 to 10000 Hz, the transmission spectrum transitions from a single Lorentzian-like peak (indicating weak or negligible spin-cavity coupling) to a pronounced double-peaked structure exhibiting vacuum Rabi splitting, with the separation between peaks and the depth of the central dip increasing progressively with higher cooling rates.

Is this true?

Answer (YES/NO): YES